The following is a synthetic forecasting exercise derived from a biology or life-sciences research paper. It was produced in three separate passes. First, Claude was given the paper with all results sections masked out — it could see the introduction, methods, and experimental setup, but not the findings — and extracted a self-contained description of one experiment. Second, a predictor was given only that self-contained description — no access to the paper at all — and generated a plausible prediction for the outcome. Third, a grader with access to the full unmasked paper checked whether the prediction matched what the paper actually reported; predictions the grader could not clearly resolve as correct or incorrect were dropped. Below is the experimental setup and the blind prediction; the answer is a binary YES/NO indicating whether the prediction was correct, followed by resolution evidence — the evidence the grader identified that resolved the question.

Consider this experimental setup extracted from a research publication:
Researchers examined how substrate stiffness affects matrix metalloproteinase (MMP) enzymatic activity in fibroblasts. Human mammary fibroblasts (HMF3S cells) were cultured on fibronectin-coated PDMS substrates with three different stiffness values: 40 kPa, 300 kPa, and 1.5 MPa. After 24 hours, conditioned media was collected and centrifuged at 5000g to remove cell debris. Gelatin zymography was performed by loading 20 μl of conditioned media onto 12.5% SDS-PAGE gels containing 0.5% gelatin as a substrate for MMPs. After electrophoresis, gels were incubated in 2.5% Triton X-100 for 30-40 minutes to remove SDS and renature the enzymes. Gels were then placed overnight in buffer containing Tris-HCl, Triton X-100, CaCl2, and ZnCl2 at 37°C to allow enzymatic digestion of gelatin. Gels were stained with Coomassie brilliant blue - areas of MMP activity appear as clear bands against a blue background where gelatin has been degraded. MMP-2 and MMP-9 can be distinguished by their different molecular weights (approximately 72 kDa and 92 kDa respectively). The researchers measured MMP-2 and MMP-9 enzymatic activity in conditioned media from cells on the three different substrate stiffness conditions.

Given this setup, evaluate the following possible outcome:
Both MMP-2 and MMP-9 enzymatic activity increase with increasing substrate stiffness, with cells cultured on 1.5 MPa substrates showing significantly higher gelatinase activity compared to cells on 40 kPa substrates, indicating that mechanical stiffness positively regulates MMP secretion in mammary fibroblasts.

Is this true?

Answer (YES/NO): NO